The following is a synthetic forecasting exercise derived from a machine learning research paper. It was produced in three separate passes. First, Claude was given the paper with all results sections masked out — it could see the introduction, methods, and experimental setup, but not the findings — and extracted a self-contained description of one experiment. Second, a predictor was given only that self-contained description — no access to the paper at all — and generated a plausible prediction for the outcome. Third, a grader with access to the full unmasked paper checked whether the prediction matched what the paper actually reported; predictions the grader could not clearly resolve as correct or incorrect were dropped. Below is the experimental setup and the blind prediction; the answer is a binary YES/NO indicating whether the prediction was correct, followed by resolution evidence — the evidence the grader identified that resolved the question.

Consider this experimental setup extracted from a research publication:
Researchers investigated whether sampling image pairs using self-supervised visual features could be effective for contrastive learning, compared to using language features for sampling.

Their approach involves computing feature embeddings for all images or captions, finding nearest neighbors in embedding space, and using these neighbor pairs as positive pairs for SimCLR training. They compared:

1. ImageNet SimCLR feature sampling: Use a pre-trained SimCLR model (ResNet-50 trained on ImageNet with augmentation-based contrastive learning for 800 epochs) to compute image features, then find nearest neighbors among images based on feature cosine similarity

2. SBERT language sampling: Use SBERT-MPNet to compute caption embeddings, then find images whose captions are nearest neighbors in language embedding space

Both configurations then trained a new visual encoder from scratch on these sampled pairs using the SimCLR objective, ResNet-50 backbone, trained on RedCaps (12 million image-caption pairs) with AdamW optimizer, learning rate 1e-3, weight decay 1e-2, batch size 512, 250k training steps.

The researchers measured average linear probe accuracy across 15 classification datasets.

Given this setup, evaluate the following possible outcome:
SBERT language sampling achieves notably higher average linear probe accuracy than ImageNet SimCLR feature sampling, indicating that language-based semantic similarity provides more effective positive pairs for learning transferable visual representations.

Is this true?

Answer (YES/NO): YES